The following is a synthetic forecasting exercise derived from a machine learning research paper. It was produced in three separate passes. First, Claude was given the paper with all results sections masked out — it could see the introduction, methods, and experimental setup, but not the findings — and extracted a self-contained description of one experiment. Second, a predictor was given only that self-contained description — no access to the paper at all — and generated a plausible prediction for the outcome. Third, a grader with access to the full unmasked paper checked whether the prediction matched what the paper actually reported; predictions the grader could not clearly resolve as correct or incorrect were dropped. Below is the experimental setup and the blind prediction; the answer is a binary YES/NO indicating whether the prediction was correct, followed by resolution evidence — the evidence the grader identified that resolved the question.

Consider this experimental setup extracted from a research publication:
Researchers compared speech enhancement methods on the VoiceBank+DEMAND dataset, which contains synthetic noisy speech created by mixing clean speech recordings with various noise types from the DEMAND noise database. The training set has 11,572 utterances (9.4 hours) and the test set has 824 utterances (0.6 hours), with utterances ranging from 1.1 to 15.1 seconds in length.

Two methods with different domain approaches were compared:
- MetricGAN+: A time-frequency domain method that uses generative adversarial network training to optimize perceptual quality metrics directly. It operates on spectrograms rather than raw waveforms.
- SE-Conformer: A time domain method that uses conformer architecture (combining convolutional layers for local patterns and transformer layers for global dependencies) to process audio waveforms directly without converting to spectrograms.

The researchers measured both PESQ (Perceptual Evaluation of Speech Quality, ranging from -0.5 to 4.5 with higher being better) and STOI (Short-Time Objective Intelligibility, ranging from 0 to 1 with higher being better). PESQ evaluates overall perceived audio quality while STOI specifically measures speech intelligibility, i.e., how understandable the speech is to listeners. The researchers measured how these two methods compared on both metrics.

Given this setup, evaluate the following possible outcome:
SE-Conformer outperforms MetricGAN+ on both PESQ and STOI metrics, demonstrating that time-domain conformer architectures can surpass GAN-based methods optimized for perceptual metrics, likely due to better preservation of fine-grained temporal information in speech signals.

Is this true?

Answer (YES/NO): NO